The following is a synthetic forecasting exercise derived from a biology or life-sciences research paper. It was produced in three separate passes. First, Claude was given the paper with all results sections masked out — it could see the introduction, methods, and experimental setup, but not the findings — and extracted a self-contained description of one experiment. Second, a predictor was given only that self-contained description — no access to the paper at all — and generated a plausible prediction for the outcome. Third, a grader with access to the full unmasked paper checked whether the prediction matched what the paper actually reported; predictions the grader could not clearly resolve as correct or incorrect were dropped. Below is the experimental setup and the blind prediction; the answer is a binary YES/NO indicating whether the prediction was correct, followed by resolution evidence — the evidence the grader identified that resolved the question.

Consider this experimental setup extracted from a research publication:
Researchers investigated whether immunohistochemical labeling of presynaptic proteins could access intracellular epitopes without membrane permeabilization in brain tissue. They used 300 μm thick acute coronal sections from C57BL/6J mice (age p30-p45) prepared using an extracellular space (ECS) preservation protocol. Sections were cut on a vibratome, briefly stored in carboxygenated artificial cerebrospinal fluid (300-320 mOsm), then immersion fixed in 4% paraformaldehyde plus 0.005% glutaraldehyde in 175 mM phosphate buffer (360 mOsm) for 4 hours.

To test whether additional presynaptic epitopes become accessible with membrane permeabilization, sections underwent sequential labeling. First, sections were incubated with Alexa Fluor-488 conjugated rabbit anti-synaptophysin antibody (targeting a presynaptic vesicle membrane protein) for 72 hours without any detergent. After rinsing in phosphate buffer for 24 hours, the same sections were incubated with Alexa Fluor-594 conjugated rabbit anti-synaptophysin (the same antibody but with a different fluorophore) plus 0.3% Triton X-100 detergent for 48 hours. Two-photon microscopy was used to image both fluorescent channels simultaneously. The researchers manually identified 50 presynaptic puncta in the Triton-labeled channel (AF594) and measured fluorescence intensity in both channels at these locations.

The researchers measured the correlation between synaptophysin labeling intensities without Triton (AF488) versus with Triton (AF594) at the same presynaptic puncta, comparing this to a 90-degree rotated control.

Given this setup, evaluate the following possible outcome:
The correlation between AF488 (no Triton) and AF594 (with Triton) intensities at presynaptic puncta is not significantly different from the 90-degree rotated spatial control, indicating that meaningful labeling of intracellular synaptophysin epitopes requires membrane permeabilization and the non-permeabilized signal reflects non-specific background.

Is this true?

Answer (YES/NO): NO